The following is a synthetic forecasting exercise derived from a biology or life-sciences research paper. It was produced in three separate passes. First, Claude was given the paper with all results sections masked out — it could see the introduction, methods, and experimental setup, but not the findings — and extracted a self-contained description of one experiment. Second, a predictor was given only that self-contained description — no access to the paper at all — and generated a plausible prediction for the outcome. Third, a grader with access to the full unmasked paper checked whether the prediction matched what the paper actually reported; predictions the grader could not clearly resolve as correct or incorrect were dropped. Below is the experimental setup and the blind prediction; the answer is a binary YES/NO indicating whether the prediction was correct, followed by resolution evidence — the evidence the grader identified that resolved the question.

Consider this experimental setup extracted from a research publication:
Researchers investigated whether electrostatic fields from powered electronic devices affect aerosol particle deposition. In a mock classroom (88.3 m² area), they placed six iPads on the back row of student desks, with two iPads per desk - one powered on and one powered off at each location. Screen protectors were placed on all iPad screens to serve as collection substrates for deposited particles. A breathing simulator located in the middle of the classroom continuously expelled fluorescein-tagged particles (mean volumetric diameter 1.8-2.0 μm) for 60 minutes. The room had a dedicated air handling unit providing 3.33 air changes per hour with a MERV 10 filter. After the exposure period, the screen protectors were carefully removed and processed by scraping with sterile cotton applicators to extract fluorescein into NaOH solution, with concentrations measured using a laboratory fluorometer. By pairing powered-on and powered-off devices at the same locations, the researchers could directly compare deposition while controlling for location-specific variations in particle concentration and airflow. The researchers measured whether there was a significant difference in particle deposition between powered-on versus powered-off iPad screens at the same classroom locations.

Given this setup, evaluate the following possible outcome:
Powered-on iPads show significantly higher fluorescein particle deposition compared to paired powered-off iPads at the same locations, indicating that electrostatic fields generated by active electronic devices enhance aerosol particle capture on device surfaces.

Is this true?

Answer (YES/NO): NO